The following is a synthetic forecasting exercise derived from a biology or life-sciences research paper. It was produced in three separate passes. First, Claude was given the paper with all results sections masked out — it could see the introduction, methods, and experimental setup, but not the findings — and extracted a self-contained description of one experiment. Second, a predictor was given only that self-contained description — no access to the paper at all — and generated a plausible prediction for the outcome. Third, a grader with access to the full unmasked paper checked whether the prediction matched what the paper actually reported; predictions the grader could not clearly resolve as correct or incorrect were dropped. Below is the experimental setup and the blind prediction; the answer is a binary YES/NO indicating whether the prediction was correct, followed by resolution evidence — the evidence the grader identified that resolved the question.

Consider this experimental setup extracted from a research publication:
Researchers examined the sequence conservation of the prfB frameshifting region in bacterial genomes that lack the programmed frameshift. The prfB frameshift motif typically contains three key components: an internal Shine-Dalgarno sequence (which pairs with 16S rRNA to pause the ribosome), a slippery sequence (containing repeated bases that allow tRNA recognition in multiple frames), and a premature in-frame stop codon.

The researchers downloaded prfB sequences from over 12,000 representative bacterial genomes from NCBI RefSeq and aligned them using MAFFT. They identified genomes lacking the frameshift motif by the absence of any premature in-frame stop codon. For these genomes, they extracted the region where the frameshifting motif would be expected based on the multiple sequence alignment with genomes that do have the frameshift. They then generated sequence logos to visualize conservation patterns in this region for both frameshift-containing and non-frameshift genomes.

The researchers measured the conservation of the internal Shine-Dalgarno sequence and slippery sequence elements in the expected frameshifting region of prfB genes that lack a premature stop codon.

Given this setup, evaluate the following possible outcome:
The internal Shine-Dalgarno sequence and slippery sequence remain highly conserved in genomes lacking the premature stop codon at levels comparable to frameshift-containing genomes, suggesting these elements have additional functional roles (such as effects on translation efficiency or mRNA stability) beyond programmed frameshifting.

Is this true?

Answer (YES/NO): NO